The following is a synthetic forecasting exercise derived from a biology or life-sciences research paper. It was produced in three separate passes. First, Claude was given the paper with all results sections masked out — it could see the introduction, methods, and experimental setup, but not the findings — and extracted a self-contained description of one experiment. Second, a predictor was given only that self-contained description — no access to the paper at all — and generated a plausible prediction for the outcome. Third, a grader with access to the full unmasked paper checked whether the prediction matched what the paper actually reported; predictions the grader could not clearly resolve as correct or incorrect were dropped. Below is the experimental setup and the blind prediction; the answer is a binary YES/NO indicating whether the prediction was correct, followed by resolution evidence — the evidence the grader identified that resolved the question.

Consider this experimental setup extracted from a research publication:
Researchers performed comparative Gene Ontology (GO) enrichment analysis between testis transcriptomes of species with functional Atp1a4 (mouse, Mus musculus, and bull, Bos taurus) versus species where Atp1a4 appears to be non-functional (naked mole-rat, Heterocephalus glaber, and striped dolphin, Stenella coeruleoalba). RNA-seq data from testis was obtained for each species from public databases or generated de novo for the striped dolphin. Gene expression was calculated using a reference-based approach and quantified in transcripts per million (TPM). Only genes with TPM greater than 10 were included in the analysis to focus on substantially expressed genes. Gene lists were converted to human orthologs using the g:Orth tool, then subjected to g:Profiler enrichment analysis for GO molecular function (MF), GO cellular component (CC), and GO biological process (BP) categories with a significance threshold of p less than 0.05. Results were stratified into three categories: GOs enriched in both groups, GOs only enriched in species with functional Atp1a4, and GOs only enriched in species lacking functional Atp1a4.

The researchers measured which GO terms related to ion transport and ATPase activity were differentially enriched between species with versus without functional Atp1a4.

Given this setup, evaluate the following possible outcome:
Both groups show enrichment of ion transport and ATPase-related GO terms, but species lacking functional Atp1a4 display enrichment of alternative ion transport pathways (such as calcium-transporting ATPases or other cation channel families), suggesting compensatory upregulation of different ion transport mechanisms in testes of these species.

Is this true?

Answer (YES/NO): NO